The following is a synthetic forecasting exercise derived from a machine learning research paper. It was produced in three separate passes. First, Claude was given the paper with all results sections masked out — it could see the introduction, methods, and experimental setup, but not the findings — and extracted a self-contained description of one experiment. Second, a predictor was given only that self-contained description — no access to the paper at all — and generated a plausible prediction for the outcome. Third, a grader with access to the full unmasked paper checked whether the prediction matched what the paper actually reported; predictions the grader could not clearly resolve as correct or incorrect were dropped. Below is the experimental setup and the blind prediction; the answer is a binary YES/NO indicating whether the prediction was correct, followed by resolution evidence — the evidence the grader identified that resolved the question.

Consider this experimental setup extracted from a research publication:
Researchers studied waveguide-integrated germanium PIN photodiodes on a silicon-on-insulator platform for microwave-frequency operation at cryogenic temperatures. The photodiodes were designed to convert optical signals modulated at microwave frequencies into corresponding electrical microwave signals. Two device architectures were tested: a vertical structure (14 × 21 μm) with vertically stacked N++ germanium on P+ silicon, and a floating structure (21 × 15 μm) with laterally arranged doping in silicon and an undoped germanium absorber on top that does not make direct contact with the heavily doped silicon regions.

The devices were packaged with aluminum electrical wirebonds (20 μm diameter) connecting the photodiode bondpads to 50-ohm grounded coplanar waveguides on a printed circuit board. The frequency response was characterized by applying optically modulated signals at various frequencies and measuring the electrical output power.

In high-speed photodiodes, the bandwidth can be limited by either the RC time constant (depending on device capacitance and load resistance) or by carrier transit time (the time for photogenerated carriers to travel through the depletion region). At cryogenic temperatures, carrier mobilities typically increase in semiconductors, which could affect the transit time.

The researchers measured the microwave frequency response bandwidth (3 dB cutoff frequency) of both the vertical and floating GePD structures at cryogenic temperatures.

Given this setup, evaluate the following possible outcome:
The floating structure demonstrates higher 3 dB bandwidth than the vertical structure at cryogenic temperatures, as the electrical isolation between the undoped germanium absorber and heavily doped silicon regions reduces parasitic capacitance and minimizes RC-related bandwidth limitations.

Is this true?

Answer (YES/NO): NO